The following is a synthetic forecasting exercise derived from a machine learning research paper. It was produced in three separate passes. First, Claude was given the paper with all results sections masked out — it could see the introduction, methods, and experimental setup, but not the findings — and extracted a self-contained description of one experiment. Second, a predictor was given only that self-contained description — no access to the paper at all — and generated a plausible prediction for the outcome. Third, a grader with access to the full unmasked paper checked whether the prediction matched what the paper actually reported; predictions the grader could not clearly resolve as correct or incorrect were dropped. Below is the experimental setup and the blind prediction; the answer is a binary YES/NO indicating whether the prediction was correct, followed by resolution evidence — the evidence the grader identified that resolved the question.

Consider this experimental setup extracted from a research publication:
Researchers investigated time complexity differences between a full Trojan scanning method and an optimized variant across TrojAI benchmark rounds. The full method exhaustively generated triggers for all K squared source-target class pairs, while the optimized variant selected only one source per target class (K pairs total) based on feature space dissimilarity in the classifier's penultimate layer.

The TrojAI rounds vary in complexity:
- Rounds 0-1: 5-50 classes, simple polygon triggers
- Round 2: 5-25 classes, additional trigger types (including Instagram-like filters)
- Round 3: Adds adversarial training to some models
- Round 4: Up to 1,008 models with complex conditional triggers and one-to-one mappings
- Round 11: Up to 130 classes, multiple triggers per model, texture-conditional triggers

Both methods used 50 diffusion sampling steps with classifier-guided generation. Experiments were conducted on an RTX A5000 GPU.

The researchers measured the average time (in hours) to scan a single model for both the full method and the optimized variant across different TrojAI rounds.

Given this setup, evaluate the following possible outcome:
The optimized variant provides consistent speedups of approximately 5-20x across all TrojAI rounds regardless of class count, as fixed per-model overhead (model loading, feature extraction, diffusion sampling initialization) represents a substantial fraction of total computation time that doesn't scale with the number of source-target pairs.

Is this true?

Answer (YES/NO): NO